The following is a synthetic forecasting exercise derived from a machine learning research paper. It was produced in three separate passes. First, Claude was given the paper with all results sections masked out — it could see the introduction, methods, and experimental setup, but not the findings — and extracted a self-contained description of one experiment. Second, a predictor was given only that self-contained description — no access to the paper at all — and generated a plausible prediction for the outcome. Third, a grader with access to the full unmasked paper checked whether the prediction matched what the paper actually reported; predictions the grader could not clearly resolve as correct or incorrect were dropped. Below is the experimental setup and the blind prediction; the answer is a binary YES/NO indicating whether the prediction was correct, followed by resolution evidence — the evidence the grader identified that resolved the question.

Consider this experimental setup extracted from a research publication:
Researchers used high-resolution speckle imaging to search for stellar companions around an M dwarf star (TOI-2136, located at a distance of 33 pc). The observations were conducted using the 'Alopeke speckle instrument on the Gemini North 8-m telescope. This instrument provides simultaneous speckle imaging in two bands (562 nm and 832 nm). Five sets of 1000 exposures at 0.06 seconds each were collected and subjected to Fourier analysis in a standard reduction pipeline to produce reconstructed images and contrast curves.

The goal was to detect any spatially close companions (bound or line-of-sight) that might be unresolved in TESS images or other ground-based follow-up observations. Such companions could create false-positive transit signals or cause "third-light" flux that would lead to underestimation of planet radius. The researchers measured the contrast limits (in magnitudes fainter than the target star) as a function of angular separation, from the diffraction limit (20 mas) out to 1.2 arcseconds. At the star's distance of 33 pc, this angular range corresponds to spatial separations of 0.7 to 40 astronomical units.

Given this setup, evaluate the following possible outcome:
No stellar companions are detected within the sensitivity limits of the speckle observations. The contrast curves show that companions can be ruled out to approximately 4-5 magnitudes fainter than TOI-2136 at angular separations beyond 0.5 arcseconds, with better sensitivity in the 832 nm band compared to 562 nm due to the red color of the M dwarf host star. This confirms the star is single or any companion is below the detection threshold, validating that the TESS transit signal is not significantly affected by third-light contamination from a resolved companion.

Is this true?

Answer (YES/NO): NO